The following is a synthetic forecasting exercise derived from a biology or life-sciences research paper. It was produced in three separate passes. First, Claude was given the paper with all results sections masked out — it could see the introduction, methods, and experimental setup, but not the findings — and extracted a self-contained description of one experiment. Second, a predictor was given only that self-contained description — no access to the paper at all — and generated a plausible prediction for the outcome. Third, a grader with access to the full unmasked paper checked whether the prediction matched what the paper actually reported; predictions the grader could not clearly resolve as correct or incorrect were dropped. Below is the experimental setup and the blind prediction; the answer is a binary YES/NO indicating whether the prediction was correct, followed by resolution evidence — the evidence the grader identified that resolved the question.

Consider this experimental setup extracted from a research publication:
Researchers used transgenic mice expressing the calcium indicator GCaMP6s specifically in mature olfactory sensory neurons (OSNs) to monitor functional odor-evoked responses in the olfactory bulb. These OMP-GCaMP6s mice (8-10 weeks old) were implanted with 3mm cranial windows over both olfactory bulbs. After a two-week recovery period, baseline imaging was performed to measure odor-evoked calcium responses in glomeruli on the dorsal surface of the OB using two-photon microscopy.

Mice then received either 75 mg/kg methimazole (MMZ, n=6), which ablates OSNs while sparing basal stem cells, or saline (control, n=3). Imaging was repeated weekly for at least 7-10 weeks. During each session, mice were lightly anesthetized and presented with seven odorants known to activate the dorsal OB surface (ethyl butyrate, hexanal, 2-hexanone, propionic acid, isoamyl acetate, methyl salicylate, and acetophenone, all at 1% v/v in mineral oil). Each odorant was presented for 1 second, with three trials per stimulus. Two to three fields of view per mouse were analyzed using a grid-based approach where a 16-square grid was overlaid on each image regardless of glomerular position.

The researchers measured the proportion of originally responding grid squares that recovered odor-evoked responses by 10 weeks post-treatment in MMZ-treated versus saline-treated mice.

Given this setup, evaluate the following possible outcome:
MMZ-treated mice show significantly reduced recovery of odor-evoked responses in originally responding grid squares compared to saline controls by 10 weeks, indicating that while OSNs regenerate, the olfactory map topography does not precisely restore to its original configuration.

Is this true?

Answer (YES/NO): YES